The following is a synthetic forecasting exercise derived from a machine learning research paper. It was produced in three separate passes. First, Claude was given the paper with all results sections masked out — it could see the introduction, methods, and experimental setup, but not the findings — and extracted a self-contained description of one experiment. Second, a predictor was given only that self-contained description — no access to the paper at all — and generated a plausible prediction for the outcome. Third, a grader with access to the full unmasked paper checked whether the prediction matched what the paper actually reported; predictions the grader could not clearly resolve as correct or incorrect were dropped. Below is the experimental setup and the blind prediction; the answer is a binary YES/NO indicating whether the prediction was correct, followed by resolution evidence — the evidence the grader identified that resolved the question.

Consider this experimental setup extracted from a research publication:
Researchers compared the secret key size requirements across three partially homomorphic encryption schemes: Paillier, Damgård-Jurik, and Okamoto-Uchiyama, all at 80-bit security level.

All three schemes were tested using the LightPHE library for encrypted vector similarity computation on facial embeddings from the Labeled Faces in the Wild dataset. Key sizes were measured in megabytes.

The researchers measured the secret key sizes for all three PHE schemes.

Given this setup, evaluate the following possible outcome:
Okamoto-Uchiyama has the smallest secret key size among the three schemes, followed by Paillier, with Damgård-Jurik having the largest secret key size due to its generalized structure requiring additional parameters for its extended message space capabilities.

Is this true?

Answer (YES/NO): NO